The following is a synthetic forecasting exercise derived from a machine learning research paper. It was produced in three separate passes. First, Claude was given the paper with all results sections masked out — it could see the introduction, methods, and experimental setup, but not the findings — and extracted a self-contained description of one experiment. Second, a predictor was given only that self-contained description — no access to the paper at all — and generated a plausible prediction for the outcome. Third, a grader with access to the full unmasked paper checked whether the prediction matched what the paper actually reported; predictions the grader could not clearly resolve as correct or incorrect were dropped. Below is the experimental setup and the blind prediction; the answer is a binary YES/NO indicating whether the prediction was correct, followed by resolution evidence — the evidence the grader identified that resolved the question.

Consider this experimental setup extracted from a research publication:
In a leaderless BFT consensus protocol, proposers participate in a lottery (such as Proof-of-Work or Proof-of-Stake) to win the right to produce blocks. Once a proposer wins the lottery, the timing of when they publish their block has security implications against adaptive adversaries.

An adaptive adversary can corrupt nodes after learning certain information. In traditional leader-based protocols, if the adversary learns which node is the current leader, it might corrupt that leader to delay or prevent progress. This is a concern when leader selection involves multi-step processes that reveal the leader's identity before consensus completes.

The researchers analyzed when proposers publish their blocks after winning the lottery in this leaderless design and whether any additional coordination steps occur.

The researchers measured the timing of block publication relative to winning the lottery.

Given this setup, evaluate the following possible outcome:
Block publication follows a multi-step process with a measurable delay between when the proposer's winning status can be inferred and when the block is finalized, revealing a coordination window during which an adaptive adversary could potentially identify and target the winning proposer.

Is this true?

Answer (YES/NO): NO